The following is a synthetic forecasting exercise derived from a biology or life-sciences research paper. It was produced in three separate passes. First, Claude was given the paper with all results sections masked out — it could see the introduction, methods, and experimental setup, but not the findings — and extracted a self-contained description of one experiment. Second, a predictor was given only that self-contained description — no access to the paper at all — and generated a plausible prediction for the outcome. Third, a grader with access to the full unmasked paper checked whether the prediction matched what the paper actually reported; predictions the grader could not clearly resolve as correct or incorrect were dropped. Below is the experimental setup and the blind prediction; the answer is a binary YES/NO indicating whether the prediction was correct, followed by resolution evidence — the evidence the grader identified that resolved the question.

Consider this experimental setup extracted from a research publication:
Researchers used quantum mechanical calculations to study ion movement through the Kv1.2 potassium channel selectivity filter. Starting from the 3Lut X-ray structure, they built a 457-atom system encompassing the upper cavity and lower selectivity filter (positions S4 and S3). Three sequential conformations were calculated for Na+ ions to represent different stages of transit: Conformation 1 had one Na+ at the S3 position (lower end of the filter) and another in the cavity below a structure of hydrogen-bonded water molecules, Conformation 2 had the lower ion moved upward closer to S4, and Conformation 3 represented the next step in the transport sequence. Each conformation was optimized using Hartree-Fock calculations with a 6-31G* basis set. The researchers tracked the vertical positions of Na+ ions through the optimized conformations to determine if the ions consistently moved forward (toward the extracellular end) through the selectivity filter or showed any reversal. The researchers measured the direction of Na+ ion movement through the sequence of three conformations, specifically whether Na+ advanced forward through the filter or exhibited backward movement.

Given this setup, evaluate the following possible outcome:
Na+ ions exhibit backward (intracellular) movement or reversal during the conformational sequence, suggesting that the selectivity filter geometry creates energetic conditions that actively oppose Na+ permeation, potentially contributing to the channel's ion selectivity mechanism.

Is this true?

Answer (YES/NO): YES